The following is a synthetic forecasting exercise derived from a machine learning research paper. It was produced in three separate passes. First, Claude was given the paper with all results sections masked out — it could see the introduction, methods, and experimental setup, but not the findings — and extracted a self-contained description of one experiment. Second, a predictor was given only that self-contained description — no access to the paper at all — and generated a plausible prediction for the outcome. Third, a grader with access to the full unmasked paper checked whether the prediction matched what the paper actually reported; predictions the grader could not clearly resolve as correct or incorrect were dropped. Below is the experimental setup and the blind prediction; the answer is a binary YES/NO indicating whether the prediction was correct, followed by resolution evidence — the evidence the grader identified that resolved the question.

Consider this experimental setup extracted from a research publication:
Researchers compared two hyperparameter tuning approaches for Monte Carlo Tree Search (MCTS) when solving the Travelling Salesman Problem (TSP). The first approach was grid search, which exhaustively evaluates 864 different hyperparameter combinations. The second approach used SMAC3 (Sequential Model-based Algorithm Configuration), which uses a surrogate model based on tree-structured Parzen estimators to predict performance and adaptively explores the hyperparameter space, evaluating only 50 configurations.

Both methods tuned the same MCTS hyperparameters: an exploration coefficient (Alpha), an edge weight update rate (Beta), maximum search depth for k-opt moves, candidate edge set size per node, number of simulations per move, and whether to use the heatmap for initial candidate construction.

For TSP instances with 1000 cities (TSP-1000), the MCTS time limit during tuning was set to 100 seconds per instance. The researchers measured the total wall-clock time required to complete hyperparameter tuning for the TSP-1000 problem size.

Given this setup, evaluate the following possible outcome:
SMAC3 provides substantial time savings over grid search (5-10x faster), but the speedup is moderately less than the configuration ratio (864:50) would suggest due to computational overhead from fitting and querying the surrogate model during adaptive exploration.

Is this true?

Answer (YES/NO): NO